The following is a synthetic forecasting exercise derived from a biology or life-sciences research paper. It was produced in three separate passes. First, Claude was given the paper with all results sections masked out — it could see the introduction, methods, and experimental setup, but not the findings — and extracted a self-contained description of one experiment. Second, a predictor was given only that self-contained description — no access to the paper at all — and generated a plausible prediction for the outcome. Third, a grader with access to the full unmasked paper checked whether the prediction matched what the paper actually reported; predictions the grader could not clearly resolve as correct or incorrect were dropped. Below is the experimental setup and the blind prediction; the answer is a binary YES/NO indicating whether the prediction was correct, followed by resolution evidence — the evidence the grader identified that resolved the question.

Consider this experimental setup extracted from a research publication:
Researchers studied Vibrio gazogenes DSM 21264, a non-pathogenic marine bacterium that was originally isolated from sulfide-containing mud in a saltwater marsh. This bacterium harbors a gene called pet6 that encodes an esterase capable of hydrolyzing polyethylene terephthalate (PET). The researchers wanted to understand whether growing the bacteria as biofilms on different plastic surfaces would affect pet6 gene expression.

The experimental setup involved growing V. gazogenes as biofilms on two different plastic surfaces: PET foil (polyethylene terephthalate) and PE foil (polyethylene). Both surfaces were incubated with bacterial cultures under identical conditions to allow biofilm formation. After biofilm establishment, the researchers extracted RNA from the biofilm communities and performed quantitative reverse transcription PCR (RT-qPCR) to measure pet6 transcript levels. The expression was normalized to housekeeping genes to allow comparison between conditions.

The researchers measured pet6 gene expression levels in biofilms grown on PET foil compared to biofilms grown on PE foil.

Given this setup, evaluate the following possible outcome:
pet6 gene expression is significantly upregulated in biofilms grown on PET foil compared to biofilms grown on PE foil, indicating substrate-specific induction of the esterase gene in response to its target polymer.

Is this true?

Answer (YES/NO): NO